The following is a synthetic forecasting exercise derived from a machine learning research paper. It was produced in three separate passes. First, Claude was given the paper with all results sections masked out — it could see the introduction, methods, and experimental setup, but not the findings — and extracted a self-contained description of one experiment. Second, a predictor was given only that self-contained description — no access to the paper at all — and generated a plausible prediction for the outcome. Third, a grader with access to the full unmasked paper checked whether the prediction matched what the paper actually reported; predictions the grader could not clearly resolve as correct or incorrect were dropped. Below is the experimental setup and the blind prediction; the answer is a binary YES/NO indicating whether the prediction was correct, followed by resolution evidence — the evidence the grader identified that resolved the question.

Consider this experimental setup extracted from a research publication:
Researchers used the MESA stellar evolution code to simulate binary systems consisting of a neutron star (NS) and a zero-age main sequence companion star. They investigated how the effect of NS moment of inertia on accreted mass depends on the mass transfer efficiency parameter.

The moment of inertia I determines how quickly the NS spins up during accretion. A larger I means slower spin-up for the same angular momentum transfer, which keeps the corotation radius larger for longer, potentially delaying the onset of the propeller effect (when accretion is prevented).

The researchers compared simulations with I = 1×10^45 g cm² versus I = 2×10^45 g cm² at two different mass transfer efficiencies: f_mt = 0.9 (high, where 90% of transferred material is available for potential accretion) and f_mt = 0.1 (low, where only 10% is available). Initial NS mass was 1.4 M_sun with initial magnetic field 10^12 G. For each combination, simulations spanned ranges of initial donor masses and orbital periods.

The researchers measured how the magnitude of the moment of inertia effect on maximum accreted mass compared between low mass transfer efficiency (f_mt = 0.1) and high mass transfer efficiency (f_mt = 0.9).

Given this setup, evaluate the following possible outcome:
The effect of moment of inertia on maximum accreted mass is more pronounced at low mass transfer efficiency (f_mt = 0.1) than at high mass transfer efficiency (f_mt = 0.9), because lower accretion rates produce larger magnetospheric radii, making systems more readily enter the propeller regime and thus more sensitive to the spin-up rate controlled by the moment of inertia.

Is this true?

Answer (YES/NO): NO